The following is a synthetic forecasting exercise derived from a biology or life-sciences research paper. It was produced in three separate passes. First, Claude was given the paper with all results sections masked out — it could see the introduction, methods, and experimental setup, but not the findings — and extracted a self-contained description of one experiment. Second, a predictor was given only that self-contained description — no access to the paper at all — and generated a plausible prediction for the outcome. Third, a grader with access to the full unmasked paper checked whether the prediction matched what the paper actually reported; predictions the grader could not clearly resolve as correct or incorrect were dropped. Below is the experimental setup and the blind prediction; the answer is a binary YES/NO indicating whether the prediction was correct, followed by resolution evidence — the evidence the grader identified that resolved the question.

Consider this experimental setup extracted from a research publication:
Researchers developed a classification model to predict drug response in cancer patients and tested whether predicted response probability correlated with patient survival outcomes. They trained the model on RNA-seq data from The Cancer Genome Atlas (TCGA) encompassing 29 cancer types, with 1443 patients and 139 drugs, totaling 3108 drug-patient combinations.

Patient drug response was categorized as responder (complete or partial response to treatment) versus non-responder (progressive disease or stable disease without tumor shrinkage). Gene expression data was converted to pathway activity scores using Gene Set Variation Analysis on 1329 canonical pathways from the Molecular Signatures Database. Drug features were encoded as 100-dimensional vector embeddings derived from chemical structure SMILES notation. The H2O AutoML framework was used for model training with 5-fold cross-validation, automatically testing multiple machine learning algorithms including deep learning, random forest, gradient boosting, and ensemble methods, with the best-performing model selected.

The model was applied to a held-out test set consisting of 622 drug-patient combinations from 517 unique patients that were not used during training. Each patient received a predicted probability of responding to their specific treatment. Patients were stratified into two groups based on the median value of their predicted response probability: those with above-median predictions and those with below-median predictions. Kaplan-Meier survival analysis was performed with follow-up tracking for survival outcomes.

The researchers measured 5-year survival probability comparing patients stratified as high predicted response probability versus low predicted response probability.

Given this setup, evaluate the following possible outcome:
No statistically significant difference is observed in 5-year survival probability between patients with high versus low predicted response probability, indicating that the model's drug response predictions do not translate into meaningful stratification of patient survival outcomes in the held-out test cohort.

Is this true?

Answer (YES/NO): NO